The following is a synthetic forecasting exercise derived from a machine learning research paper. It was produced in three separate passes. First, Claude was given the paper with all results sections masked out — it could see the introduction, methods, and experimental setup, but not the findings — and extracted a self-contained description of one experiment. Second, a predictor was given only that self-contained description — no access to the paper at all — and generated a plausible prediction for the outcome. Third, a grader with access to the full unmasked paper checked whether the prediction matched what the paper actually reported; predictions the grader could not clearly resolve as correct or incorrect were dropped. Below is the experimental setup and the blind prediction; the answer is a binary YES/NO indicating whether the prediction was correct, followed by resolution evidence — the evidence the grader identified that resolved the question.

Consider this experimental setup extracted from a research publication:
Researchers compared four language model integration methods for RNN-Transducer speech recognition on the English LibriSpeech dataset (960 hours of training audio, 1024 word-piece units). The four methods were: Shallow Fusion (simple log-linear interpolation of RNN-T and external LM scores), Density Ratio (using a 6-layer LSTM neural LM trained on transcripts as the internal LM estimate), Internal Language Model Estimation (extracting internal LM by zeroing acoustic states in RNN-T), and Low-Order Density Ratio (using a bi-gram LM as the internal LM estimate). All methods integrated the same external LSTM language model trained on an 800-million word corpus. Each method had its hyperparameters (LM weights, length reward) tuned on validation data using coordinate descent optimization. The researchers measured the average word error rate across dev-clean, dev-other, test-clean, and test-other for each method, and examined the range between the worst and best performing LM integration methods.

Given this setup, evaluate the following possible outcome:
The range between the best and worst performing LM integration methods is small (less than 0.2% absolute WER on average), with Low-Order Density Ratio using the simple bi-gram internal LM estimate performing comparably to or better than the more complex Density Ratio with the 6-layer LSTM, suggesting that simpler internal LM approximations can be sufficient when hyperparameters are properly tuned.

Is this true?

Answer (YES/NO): NO